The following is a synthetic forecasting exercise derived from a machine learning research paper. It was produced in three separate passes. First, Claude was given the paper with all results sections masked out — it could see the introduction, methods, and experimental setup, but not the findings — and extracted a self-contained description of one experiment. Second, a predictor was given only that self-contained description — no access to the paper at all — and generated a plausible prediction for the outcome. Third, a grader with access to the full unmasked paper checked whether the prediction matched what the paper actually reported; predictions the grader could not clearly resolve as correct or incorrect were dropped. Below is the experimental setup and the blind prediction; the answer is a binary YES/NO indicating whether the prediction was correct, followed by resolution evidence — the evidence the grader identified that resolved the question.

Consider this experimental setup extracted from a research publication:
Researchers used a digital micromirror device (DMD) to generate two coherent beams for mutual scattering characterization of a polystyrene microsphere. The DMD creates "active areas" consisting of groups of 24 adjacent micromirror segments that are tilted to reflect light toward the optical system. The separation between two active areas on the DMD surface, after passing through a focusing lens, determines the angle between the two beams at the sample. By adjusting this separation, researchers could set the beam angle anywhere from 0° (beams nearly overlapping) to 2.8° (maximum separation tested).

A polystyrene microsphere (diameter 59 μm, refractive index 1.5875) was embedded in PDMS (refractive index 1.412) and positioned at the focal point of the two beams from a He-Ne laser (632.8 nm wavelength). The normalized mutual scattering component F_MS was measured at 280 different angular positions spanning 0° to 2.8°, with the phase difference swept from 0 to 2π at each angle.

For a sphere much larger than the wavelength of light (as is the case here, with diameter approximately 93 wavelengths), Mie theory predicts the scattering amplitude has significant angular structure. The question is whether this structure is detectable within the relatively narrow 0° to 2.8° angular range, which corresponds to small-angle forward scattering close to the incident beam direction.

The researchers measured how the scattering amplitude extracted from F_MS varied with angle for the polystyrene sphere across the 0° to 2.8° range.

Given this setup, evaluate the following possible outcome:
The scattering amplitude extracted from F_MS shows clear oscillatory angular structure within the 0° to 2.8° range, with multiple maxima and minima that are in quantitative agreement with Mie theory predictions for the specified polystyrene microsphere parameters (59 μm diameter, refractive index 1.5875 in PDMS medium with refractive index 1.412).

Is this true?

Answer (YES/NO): NO